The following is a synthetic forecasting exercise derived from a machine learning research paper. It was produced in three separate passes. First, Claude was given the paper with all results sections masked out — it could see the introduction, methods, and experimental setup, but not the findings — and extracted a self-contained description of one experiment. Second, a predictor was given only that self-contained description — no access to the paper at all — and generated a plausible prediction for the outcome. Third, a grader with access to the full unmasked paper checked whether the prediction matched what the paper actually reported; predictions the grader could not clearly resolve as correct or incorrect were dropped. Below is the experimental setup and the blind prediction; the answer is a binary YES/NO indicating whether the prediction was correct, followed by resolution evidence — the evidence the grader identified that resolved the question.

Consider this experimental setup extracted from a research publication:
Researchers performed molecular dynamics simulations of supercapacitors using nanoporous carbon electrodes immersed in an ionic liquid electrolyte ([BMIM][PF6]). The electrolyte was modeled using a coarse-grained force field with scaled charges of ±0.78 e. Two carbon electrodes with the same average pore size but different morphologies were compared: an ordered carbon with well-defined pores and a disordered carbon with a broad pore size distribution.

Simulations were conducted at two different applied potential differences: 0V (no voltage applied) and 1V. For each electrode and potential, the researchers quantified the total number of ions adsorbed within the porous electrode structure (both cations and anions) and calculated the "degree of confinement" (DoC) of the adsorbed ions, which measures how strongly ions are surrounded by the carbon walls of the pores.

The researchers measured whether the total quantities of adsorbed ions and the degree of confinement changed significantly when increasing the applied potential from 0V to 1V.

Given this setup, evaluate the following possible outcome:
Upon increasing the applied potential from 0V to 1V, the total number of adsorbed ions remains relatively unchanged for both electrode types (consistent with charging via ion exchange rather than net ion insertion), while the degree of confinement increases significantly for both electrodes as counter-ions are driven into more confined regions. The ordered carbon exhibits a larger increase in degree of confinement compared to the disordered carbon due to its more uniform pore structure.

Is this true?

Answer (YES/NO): NO